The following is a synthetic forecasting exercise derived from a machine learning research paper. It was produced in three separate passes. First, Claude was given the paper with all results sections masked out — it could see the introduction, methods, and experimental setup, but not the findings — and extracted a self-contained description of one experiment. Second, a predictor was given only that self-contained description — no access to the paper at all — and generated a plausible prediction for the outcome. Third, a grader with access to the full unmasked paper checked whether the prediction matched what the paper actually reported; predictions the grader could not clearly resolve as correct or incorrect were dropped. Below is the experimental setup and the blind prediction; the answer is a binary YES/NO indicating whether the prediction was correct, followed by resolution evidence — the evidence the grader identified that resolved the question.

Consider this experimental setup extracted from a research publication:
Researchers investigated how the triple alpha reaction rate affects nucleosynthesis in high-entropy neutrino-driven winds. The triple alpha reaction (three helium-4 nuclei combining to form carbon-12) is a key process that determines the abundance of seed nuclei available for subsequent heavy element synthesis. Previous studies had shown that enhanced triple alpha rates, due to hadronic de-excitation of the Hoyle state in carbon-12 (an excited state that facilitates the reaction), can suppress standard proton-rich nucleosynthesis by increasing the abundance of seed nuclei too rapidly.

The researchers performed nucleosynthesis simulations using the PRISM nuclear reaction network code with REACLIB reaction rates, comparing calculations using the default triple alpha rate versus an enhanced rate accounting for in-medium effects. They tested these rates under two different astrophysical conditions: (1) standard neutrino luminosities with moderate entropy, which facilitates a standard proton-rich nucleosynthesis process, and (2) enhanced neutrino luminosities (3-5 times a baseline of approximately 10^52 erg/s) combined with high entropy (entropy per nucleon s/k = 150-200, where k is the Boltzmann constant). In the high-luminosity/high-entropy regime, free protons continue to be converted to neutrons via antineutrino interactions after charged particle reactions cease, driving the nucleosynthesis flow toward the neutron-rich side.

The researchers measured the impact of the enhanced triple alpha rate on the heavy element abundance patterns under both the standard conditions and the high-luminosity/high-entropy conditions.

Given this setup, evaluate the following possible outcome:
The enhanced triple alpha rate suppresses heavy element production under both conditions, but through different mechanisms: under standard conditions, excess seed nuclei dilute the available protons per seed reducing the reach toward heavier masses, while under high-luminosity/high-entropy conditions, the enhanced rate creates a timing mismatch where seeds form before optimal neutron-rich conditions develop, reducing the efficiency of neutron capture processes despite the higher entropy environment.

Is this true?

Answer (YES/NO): NO